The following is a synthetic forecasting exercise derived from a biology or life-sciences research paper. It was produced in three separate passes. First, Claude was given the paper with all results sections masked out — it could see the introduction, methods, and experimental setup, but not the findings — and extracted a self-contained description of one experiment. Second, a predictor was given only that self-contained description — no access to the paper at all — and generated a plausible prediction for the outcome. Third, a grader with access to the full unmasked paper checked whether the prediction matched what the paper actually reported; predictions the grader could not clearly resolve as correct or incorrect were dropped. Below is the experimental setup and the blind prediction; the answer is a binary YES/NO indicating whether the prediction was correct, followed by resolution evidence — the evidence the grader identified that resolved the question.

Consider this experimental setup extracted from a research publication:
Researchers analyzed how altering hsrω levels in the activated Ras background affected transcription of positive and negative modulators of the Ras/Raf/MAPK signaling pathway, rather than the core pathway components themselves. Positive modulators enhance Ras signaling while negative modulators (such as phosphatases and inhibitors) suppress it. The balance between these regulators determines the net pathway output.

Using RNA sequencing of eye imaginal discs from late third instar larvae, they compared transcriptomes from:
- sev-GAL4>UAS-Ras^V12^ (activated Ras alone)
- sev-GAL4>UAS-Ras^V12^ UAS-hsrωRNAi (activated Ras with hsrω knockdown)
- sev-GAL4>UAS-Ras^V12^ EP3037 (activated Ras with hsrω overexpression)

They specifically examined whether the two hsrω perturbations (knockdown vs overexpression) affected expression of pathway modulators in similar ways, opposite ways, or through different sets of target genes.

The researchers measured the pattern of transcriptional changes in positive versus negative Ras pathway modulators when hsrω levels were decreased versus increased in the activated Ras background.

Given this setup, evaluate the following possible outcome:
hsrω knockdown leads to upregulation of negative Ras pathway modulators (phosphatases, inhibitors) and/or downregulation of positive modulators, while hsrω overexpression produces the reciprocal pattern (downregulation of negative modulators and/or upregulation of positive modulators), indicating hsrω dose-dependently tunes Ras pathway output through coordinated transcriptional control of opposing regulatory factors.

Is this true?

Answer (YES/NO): NO